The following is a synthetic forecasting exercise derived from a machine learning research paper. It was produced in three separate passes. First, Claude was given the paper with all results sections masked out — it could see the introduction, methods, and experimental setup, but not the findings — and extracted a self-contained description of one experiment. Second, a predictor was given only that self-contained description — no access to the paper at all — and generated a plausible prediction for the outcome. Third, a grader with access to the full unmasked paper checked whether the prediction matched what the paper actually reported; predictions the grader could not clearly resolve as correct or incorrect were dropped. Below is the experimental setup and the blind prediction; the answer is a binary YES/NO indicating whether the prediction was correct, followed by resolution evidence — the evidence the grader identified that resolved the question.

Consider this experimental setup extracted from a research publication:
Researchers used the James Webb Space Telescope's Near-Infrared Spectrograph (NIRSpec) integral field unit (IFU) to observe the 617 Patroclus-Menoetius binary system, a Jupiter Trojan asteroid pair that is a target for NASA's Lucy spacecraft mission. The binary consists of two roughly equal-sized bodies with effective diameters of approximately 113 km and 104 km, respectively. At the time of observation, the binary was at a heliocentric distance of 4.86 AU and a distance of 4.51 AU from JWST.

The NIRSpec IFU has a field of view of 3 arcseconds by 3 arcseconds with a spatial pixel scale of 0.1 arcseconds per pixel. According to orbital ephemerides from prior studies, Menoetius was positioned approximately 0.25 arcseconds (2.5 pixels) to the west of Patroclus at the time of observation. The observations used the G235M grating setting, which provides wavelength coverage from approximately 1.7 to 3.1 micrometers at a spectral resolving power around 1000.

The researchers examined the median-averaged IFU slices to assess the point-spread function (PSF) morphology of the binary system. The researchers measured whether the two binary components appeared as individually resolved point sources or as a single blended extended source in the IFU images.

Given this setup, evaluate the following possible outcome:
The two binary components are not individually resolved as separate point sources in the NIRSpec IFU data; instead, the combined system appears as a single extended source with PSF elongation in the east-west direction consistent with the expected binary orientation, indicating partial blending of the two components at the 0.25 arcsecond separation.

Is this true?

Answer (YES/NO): YES